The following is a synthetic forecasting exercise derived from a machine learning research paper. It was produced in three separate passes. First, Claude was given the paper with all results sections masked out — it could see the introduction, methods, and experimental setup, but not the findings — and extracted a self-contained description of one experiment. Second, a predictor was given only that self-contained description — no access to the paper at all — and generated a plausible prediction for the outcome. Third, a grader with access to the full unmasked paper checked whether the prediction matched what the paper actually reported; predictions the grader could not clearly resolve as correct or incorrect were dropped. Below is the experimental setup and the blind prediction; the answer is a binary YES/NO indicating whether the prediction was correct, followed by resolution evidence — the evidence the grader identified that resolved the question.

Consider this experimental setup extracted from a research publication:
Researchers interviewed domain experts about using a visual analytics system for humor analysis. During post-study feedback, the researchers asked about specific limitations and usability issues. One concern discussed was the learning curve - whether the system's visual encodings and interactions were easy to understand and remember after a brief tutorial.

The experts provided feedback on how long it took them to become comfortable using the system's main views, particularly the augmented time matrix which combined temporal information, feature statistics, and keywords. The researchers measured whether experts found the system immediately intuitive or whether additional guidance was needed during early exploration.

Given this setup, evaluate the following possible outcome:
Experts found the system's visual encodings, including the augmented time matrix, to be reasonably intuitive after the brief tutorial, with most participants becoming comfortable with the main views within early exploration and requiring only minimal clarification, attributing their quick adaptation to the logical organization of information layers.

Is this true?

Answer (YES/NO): NO